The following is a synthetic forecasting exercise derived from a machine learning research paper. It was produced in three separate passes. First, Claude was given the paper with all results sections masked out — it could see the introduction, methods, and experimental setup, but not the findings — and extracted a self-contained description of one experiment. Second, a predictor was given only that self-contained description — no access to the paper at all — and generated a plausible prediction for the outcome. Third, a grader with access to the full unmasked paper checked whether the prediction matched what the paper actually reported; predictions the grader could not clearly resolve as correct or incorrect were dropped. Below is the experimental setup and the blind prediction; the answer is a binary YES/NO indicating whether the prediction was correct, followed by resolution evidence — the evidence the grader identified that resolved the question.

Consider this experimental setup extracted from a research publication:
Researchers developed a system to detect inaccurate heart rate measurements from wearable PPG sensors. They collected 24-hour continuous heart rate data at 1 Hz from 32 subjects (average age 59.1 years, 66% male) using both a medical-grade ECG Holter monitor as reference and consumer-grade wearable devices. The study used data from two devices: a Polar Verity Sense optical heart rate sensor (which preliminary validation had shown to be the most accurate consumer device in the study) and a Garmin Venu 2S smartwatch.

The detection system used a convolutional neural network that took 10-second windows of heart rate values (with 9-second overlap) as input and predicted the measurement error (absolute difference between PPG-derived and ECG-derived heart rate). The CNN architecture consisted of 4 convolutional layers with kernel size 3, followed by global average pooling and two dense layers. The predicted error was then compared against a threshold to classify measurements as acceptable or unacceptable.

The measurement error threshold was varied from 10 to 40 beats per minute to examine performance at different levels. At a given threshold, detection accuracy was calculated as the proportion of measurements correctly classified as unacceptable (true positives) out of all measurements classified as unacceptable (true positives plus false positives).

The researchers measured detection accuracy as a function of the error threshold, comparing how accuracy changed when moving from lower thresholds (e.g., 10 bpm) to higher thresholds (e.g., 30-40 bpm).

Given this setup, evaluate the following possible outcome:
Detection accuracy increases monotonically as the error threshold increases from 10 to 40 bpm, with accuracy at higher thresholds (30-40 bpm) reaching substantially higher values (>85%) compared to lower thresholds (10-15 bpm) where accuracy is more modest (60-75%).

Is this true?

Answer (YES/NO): NO